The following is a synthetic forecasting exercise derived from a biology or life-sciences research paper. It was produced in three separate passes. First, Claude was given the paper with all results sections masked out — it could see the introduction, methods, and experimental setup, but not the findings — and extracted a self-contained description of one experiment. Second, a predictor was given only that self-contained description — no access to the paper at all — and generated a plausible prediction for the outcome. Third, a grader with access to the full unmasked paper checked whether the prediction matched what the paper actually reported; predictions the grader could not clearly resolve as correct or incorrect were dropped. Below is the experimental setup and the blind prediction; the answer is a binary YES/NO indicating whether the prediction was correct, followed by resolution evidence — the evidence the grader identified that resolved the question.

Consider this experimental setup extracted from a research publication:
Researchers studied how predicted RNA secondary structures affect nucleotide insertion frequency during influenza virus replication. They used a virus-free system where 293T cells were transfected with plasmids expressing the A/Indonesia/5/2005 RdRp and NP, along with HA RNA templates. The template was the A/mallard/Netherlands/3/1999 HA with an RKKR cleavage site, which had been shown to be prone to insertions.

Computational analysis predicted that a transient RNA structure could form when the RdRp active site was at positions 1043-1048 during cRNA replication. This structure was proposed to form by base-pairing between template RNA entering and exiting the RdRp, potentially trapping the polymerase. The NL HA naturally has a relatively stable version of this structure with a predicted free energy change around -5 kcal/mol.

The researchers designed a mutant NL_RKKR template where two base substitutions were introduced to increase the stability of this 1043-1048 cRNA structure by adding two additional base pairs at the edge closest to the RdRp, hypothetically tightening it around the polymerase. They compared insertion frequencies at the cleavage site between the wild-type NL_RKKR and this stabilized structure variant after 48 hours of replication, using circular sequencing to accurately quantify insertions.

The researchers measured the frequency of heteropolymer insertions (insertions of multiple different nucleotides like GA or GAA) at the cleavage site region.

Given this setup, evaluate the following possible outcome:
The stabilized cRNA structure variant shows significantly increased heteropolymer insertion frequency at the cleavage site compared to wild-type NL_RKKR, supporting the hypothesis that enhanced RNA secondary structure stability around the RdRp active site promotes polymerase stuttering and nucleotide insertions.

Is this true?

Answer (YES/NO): YES